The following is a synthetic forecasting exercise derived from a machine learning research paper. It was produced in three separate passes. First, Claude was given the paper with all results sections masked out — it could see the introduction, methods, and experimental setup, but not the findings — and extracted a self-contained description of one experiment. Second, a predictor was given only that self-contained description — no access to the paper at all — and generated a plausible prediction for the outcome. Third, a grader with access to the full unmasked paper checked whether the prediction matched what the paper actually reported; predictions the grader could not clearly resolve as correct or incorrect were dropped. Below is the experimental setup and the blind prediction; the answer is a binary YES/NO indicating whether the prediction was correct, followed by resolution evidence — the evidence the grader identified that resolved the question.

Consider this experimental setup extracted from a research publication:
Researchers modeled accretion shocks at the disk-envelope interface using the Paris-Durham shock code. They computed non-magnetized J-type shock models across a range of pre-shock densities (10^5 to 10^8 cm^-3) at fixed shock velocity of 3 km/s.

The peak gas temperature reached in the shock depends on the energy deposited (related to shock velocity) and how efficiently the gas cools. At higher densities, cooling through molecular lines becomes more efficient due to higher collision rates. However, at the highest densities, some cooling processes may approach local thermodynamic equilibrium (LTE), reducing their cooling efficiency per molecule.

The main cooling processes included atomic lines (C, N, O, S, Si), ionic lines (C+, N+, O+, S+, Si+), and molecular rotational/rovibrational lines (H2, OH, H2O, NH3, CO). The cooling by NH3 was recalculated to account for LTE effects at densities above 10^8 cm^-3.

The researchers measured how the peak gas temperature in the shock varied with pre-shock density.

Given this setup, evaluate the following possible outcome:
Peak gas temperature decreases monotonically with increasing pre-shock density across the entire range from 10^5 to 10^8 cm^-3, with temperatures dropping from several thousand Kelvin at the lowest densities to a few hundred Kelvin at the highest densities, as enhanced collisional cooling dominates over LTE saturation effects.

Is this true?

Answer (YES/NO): NO